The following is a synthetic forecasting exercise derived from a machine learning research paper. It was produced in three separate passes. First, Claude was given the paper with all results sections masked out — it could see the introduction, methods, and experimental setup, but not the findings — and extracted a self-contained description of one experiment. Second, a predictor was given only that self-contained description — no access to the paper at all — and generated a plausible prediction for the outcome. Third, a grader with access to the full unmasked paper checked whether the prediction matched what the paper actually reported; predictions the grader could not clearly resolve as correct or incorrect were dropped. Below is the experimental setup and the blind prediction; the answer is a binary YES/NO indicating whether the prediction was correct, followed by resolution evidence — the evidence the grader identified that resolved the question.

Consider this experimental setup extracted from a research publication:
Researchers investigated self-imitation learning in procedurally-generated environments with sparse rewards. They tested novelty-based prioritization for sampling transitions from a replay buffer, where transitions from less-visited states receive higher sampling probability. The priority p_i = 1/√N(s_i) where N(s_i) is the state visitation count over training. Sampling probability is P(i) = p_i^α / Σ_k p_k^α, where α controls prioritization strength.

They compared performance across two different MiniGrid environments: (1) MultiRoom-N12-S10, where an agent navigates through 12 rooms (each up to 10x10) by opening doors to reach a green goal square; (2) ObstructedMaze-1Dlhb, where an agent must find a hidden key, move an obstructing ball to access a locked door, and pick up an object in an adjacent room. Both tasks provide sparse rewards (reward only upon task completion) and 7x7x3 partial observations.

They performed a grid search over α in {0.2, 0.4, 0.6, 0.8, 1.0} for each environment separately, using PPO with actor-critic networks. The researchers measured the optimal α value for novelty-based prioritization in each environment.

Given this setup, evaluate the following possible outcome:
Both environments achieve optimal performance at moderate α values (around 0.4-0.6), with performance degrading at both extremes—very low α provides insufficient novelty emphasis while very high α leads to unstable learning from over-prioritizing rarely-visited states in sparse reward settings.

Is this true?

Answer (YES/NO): NO